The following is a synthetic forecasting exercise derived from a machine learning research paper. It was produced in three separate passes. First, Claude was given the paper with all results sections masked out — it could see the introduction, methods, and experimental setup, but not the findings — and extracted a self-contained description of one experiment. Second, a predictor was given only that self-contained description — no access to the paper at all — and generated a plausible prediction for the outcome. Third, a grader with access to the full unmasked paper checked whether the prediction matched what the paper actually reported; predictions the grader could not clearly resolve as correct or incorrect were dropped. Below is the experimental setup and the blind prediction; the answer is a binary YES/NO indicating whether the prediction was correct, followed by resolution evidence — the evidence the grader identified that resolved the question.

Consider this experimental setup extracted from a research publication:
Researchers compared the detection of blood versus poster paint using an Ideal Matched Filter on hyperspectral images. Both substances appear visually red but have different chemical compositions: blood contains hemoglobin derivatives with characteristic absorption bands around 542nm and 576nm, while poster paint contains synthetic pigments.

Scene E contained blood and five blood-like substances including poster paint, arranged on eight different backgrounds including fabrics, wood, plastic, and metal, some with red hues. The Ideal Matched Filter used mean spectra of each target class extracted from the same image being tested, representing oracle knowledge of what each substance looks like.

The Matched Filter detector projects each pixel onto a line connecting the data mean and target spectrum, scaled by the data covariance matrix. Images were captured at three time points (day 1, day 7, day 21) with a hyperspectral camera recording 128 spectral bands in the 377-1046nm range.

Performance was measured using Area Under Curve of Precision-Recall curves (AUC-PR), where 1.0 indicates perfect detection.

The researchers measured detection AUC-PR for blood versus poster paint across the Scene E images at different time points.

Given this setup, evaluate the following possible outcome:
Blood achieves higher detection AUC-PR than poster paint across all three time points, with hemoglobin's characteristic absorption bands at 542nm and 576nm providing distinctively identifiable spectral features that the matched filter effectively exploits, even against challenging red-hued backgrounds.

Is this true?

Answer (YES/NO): NO